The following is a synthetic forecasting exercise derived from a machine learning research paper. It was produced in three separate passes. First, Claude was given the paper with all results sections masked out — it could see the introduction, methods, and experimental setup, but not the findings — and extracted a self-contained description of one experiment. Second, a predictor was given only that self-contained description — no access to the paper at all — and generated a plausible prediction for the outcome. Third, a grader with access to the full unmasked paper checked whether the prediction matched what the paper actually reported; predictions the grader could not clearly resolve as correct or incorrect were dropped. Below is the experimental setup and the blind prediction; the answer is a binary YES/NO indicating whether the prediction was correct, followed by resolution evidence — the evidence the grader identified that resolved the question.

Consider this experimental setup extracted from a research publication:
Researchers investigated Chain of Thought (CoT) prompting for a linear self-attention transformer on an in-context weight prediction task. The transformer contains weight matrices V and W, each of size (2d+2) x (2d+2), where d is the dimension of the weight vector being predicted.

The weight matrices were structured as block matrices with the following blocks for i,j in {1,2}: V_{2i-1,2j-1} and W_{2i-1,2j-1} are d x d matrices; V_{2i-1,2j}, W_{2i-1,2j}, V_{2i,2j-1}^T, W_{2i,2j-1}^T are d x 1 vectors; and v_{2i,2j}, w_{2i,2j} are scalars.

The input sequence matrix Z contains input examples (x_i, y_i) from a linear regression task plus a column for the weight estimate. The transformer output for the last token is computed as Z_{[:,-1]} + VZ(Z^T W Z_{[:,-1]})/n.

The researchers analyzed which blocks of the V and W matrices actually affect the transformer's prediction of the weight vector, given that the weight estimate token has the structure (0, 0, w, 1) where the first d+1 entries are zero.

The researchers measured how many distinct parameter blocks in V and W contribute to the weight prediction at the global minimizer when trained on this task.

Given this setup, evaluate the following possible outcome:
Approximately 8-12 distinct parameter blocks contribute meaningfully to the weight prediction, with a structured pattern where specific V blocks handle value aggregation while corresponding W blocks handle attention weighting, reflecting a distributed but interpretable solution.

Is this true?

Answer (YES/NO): NO